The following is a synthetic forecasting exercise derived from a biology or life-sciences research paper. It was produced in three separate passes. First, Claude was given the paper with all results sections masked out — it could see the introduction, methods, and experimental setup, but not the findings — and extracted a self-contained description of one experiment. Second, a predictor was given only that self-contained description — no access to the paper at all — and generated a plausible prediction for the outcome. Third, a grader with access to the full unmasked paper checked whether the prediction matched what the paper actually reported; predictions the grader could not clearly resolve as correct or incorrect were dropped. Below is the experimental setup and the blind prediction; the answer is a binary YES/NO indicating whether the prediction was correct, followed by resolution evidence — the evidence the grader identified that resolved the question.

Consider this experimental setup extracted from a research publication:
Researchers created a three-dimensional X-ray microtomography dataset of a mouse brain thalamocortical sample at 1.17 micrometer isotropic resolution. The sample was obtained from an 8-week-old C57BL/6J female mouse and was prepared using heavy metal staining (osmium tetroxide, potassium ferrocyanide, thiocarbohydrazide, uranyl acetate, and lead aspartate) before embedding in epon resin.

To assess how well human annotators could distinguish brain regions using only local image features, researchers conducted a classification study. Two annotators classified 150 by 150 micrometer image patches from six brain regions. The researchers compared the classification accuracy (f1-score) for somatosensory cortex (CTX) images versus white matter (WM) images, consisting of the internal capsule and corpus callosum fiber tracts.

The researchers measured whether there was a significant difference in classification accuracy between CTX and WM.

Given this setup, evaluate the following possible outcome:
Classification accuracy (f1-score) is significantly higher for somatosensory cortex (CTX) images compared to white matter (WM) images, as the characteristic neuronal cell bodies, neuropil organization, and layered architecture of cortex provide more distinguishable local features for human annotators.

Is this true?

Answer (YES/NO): NO